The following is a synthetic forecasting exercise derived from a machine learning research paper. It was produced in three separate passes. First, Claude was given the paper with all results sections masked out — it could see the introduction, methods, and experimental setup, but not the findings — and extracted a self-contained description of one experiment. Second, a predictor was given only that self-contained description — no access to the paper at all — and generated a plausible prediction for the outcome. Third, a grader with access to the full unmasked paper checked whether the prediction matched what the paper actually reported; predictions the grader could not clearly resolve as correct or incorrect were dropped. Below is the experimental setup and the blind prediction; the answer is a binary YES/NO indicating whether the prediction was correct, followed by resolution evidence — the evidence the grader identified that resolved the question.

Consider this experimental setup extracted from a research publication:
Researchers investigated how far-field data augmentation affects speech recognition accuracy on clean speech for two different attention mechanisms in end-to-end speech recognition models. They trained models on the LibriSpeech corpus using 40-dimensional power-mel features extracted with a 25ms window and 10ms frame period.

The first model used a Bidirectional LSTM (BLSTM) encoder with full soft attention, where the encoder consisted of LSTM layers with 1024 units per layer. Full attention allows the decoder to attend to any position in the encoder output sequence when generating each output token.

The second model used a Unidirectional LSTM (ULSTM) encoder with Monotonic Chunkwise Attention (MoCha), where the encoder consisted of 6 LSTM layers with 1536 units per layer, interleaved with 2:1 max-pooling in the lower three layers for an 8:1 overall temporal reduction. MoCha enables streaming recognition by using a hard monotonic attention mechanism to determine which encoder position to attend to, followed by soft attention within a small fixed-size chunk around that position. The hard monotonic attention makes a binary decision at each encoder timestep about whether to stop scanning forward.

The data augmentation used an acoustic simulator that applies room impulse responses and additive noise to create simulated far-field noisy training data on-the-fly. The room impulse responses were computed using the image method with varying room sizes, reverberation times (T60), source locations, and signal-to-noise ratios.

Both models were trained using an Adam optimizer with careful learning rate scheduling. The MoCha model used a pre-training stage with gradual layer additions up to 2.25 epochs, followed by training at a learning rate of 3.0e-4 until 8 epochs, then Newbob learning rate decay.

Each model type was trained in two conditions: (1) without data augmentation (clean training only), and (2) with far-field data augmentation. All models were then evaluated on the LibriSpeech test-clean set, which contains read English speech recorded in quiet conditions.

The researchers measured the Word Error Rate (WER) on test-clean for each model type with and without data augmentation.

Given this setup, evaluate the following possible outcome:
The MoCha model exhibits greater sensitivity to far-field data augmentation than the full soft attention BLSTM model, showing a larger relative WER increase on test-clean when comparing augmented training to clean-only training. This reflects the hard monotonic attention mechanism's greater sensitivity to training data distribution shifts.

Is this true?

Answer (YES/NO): YES